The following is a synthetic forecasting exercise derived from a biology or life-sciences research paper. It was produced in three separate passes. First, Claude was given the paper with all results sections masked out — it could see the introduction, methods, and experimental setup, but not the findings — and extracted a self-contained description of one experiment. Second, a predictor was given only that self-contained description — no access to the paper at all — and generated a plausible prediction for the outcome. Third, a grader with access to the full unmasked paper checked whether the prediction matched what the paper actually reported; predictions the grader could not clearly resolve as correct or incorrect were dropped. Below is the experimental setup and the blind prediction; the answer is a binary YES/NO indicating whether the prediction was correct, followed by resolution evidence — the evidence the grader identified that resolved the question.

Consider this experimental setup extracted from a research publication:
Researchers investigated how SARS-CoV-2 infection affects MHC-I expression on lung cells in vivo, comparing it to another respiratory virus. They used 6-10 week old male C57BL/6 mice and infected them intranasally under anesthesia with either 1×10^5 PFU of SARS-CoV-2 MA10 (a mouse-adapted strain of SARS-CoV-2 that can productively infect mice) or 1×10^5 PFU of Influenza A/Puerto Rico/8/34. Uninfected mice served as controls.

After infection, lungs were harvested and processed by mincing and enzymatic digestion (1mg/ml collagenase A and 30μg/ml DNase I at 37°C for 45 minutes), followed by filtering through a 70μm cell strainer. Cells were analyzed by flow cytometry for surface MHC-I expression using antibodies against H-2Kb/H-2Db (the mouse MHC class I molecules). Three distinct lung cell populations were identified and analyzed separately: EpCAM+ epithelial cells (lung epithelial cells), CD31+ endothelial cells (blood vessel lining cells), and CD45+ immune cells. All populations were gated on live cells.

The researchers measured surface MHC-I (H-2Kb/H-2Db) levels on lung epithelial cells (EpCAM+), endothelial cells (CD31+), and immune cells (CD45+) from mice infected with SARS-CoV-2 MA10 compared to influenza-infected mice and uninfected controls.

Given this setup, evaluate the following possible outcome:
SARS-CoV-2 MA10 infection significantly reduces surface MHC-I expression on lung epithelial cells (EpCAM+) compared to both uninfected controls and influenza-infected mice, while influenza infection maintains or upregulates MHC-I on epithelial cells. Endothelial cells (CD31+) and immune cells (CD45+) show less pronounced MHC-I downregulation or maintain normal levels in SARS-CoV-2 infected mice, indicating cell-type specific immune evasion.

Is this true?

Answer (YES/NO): NO